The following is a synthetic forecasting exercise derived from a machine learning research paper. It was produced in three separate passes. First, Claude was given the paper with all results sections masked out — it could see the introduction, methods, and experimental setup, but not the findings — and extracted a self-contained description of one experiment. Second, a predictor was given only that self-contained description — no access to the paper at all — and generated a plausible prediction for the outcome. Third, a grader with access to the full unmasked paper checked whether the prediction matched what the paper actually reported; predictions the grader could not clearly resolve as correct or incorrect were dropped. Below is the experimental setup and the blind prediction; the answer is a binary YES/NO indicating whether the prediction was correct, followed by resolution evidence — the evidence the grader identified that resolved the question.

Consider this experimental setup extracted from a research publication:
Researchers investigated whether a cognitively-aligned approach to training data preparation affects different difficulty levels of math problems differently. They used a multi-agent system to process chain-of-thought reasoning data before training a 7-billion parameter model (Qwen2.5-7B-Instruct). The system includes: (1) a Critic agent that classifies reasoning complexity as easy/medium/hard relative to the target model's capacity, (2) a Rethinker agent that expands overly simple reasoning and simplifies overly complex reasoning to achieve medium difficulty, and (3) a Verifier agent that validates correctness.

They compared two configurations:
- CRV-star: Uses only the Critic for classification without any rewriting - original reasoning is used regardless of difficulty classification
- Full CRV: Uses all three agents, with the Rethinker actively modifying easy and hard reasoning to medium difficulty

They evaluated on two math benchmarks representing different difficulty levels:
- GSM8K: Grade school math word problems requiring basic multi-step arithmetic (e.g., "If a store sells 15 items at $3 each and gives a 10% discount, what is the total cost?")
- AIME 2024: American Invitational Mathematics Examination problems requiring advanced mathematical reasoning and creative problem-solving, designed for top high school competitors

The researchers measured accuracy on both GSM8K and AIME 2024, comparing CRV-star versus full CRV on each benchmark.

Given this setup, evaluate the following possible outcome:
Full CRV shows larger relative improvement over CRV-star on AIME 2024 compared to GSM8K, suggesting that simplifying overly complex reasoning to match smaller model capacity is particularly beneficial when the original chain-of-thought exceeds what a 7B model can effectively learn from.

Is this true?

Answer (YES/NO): NO